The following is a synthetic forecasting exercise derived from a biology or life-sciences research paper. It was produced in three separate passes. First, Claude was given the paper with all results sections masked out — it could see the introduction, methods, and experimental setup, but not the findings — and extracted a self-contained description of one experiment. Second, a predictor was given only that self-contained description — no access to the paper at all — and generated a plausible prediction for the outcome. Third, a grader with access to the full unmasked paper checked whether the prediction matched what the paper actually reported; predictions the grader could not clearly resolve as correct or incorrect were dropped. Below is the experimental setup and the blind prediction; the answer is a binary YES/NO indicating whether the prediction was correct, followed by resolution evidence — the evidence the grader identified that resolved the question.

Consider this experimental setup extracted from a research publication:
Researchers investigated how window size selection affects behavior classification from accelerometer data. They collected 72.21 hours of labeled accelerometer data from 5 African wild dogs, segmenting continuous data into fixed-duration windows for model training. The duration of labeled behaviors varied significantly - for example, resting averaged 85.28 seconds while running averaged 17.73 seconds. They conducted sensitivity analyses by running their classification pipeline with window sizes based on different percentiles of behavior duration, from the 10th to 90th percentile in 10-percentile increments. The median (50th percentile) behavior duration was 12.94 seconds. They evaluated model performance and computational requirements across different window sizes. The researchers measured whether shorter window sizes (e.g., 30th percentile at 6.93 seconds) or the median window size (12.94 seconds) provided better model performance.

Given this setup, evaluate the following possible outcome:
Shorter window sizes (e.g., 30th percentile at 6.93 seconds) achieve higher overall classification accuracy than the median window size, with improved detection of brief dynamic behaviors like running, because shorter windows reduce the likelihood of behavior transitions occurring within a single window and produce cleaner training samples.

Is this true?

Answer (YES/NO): NO